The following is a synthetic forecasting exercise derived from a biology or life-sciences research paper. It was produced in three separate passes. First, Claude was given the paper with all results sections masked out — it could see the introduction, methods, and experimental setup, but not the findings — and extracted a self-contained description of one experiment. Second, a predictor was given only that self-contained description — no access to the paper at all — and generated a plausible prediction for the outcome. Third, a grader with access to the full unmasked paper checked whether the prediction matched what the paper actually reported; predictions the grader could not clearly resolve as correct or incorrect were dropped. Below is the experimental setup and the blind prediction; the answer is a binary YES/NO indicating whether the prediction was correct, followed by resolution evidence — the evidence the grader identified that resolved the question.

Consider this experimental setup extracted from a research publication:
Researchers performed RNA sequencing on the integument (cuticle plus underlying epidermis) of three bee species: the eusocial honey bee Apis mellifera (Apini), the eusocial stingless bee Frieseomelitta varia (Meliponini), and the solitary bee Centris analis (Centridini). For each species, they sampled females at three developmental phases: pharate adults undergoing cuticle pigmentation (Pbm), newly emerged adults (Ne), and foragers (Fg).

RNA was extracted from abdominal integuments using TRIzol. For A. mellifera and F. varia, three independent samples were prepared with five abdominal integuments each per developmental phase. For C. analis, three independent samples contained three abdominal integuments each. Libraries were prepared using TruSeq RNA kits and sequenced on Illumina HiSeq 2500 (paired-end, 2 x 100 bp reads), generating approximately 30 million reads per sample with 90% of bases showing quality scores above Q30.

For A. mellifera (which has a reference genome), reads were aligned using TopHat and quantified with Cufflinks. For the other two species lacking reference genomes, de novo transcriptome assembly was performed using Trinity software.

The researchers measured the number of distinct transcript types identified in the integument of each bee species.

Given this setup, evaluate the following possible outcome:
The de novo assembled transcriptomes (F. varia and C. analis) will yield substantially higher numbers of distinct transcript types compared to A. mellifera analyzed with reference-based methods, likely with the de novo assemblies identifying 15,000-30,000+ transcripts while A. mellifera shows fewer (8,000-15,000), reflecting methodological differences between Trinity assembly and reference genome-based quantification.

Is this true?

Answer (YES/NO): NO